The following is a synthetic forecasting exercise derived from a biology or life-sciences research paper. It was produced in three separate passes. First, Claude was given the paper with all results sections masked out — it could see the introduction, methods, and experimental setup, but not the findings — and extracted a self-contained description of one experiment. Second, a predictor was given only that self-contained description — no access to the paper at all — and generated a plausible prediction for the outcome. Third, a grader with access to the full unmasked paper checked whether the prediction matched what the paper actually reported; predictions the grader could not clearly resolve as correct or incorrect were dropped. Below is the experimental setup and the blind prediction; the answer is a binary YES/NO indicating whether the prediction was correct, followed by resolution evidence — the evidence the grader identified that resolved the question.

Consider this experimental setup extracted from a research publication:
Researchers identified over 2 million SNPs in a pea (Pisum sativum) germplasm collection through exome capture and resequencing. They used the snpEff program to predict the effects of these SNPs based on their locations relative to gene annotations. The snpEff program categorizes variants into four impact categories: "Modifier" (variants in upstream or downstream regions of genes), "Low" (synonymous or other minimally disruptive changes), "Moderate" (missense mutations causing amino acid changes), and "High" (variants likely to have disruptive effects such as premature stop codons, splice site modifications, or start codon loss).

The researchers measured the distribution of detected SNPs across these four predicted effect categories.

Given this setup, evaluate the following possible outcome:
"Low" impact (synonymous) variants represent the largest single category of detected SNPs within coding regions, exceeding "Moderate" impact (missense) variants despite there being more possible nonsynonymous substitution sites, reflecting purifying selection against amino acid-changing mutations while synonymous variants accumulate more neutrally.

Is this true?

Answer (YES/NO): YES